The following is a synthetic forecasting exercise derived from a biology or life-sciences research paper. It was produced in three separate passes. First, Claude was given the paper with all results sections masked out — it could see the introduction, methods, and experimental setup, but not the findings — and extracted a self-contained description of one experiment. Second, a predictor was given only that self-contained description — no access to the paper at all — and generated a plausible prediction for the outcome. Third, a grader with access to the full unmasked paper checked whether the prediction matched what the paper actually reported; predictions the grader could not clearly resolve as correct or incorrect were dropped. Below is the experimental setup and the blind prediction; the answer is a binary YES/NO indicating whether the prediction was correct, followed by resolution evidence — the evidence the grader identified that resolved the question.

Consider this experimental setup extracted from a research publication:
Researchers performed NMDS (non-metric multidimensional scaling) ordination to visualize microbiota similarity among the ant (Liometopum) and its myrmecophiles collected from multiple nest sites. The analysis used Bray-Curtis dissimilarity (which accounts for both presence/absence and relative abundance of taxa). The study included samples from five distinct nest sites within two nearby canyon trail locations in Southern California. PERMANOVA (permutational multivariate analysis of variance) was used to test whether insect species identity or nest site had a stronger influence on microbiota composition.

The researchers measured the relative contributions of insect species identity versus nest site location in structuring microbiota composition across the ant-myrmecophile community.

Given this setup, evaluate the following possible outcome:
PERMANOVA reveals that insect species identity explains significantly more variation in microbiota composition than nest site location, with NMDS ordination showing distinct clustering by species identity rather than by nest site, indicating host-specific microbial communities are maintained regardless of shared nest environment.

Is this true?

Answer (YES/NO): YES